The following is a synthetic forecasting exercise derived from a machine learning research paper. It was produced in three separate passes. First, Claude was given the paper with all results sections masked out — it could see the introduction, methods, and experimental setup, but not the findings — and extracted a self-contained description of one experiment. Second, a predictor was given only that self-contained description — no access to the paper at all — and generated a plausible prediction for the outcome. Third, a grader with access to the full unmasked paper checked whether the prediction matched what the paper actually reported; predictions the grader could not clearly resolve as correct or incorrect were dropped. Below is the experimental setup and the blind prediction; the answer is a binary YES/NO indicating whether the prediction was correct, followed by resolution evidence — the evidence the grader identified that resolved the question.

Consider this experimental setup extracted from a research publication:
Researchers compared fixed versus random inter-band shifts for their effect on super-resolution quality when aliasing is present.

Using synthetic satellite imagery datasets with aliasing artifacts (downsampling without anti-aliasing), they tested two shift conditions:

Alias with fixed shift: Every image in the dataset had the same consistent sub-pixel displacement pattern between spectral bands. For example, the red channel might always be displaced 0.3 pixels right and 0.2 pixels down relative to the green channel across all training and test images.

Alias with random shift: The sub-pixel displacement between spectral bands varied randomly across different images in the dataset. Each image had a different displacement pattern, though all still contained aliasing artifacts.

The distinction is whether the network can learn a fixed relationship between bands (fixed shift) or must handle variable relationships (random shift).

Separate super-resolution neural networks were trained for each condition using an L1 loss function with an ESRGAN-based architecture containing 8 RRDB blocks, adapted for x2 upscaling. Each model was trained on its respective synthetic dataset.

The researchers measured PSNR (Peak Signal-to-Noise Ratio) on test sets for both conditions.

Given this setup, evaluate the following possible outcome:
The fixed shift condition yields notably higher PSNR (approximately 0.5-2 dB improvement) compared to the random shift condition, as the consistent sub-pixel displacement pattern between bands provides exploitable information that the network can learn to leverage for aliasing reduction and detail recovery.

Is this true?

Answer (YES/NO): YES